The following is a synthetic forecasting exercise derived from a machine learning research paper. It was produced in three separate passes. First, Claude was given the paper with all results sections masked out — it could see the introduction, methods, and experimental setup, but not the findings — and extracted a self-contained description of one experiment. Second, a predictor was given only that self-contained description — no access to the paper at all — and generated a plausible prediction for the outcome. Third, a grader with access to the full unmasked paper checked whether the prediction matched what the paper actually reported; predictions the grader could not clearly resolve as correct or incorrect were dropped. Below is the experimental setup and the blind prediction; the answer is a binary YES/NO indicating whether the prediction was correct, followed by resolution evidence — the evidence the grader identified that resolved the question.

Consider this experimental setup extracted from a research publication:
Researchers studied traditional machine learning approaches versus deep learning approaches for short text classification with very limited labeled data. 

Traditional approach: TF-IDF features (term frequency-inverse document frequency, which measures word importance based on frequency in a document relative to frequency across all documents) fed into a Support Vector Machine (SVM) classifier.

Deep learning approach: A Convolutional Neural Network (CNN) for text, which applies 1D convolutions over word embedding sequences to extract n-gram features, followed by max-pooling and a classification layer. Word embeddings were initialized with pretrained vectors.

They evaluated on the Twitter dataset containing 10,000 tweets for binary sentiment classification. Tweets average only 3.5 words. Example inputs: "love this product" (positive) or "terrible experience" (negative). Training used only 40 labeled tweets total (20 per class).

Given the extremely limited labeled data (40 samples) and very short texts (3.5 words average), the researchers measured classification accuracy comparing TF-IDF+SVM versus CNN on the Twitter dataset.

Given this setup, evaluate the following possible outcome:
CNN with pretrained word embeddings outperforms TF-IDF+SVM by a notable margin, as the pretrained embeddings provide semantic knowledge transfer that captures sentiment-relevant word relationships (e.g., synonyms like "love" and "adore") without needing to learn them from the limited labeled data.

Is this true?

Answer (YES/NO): YES